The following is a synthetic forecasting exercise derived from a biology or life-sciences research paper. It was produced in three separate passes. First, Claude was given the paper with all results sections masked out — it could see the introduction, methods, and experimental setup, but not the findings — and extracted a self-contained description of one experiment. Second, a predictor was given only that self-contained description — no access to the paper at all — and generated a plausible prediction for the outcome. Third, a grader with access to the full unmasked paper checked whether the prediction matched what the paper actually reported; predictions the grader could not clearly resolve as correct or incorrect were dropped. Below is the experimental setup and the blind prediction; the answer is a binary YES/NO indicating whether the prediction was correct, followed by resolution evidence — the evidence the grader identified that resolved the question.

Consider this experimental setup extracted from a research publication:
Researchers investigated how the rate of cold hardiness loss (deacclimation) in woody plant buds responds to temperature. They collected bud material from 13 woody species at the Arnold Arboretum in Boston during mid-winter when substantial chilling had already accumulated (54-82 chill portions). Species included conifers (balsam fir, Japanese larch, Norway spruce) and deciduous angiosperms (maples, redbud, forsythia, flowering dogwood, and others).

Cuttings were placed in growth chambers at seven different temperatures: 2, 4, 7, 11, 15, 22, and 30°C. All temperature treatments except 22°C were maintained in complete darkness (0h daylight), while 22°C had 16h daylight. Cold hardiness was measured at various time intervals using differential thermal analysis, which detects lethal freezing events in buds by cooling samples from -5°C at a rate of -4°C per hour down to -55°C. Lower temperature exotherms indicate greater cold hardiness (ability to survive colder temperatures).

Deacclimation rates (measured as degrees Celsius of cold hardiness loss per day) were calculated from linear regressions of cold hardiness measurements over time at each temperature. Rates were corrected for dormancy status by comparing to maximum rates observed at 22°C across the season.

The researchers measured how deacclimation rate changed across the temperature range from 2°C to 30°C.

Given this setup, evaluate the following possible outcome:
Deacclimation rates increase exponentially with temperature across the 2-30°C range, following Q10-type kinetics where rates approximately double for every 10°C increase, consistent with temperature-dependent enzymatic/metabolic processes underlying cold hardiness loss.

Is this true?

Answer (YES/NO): NO